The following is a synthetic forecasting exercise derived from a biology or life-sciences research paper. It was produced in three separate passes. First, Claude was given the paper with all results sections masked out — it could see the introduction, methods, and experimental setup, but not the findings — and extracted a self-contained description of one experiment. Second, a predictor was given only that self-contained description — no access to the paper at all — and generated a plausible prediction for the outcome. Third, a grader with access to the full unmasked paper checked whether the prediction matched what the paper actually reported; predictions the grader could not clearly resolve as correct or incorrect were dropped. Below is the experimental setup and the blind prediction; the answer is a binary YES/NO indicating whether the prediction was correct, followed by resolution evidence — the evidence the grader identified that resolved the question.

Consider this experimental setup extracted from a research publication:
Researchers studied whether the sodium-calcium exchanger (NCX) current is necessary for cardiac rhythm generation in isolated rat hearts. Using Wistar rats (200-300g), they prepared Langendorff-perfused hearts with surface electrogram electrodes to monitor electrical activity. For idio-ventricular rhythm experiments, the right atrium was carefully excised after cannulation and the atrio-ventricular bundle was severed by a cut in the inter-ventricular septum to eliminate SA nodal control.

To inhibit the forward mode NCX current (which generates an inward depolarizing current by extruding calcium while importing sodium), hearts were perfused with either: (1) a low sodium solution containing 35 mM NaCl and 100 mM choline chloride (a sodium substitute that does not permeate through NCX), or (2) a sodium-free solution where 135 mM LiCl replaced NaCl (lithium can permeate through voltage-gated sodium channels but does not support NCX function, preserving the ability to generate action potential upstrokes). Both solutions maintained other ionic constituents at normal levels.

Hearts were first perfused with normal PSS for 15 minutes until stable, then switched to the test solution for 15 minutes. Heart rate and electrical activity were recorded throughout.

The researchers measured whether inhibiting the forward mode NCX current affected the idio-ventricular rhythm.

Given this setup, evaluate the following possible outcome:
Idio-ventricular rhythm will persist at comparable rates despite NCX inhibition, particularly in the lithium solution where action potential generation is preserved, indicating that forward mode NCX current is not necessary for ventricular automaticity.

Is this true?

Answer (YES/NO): NO